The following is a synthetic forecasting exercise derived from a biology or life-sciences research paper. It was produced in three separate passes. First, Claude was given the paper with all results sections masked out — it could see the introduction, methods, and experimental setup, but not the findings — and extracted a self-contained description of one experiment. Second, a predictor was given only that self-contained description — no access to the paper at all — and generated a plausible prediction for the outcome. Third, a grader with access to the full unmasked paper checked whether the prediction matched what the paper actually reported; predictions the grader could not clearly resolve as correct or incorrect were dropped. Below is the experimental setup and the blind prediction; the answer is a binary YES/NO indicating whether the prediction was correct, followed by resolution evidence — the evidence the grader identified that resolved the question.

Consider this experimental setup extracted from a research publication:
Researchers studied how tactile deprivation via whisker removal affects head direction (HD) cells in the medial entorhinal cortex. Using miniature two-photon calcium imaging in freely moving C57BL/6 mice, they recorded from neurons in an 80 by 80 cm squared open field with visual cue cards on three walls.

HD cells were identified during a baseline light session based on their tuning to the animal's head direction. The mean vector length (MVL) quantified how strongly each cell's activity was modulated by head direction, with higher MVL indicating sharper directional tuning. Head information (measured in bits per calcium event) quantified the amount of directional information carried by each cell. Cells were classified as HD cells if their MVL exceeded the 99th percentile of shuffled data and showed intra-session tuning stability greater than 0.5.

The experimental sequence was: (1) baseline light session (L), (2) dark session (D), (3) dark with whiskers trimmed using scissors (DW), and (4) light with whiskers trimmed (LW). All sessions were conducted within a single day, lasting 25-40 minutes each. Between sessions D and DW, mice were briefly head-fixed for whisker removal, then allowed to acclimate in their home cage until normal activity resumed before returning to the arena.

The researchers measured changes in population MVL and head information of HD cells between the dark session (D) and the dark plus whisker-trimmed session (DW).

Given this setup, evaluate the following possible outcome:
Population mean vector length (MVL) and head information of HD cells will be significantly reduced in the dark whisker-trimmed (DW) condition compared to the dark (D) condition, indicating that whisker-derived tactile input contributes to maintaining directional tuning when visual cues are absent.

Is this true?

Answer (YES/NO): YES